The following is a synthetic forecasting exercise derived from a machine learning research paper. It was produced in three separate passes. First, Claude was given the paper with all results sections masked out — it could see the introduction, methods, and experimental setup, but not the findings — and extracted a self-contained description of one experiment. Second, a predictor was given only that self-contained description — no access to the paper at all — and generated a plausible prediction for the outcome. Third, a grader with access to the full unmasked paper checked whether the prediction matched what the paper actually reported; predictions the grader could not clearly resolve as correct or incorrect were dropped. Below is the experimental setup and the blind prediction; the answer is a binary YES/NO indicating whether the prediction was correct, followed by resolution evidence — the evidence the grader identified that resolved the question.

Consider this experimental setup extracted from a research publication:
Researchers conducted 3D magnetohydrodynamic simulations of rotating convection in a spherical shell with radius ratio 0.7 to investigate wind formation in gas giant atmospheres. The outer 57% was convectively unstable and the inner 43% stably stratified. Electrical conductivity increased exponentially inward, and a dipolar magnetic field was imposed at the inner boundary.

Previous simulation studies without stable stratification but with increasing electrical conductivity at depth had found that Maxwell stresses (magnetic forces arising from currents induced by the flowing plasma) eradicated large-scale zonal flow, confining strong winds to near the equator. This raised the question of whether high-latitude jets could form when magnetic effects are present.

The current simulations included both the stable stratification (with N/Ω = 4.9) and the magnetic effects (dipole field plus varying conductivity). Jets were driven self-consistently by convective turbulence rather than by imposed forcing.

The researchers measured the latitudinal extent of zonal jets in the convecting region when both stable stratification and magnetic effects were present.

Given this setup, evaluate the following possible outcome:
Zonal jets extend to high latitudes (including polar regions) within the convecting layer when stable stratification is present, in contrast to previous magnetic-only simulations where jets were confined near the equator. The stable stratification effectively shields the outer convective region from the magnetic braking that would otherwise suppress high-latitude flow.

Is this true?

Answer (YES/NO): YES